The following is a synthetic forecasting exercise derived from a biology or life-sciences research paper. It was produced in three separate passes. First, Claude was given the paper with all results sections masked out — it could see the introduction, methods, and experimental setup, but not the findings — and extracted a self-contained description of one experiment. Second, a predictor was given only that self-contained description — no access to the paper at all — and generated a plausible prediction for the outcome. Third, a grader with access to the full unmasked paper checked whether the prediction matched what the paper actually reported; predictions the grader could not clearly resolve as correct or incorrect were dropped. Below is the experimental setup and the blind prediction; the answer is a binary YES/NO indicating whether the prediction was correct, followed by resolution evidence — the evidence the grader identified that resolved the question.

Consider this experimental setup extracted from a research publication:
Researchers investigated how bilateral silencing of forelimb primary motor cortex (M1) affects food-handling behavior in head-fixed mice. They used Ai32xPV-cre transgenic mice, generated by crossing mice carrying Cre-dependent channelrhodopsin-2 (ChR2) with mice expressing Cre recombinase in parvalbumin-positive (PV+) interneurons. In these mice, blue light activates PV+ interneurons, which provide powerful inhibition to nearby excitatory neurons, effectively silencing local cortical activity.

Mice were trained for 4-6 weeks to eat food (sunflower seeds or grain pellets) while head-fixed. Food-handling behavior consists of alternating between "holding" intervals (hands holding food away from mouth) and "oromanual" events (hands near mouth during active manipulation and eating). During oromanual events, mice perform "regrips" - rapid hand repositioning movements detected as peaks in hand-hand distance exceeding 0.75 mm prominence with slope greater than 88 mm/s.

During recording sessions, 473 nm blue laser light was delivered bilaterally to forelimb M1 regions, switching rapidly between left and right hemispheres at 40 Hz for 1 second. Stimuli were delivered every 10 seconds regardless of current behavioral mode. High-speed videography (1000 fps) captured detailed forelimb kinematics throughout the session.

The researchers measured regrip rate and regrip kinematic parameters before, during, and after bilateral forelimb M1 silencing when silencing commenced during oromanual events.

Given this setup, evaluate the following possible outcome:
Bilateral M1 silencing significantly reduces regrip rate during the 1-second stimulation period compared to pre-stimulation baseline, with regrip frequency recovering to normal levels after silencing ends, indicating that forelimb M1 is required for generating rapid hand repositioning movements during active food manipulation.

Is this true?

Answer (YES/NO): NO